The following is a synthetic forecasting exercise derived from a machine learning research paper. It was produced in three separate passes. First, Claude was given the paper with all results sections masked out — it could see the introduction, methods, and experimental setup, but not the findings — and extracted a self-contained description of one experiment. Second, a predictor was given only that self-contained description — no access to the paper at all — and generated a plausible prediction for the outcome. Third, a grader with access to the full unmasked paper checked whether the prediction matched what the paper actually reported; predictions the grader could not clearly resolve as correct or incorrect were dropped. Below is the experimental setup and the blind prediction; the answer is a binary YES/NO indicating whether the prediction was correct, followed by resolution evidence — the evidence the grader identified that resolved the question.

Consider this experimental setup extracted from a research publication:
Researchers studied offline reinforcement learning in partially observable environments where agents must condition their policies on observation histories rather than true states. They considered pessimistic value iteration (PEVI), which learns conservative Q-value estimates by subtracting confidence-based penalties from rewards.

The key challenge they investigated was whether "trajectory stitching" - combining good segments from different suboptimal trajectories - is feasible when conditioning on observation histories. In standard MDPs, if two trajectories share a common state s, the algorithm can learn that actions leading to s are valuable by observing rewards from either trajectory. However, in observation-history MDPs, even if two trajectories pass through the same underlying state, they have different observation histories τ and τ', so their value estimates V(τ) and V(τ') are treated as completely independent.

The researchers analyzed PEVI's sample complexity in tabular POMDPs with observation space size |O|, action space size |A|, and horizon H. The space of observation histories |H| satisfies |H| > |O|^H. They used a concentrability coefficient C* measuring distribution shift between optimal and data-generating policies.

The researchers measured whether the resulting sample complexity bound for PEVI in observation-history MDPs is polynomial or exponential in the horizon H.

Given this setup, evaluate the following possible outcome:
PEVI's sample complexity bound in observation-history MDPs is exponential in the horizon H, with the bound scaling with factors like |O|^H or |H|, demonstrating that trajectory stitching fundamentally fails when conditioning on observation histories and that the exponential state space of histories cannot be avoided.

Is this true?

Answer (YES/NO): YES